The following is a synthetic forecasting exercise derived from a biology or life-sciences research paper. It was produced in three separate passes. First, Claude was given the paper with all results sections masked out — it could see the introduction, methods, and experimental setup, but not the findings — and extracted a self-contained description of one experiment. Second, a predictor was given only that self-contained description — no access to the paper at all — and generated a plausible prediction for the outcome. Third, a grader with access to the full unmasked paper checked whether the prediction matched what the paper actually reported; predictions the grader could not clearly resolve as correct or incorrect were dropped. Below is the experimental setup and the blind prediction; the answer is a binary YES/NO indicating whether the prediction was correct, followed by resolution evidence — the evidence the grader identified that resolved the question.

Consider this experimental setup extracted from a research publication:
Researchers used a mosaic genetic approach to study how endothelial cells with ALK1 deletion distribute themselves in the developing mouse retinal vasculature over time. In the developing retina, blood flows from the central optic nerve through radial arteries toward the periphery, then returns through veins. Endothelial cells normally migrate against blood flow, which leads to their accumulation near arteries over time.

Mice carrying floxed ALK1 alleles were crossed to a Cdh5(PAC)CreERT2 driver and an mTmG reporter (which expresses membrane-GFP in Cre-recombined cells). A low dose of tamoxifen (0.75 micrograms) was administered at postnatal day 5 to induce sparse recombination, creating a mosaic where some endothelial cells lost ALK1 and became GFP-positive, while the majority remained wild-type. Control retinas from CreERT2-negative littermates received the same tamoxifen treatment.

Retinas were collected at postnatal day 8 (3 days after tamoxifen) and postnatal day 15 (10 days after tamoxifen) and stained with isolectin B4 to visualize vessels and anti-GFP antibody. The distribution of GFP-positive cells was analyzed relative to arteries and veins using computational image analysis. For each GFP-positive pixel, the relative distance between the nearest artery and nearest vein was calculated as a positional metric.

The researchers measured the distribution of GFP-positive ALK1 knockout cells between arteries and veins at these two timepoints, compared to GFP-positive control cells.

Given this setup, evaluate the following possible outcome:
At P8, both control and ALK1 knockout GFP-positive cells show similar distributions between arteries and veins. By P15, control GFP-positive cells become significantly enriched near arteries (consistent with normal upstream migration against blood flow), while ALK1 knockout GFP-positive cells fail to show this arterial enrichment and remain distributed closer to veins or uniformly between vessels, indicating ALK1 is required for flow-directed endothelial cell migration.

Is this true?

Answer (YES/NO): NO